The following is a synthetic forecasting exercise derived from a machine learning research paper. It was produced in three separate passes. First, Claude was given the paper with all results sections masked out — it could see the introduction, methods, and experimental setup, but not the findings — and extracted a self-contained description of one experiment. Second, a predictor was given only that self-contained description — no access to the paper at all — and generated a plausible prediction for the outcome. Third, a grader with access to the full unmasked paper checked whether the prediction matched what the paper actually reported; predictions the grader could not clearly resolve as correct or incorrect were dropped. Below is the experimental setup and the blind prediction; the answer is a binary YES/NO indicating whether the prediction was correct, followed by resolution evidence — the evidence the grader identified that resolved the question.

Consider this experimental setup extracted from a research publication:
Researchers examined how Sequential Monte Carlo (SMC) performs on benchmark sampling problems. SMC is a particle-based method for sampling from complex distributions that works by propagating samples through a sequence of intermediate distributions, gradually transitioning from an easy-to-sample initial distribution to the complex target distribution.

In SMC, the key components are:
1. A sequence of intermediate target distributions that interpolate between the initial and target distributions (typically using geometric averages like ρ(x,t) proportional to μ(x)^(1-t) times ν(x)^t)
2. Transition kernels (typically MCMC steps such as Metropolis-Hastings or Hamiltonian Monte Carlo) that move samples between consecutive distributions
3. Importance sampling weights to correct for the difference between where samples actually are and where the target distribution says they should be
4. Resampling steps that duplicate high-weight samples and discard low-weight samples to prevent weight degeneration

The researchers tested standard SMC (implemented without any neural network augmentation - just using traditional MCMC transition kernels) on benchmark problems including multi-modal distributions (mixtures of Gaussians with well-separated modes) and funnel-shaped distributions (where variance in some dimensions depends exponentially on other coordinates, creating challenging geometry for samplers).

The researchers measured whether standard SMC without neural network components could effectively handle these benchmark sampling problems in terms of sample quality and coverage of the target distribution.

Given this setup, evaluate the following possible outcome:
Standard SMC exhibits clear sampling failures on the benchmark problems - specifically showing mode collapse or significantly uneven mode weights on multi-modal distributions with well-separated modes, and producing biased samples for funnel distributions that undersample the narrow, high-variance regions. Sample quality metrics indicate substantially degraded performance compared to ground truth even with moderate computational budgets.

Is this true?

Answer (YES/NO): NO